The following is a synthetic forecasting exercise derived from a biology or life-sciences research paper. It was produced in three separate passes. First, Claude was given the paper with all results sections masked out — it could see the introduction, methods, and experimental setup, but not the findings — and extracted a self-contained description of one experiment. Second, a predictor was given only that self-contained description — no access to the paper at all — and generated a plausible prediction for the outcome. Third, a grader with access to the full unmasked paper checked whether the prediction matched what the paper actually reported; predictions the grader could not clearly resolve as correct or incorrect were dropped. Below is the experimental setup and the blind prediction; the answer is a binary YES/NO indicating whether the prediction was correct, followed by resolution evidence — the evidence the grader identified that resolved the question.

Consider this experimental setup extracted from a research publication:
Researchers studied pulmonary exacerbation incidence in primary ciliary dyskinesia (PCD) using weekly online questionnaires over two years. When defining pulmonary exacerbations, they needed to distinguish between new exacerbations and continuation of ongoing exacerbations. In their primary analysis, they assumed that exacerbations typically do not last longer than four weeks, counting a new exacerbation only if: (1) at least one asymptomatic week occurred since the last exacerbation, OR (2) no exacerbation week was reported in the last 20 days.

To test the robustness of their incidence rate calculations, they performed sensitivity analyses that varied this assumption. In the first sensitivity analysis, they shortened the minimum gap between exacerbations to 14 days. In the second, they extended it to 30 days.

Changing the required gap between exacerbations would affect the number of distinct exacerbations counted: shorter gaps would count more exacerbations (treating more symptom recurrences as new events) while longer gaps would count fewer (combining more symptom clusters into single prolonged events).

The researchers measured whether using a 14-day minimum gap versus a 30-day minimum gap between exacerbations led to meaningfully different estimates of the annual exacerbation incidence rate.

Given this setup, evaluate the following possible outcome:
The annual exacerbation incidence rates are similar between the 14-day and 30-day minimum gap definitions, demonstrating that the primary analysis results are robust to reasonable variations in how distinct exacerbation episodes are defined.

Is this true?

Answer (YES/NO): YES